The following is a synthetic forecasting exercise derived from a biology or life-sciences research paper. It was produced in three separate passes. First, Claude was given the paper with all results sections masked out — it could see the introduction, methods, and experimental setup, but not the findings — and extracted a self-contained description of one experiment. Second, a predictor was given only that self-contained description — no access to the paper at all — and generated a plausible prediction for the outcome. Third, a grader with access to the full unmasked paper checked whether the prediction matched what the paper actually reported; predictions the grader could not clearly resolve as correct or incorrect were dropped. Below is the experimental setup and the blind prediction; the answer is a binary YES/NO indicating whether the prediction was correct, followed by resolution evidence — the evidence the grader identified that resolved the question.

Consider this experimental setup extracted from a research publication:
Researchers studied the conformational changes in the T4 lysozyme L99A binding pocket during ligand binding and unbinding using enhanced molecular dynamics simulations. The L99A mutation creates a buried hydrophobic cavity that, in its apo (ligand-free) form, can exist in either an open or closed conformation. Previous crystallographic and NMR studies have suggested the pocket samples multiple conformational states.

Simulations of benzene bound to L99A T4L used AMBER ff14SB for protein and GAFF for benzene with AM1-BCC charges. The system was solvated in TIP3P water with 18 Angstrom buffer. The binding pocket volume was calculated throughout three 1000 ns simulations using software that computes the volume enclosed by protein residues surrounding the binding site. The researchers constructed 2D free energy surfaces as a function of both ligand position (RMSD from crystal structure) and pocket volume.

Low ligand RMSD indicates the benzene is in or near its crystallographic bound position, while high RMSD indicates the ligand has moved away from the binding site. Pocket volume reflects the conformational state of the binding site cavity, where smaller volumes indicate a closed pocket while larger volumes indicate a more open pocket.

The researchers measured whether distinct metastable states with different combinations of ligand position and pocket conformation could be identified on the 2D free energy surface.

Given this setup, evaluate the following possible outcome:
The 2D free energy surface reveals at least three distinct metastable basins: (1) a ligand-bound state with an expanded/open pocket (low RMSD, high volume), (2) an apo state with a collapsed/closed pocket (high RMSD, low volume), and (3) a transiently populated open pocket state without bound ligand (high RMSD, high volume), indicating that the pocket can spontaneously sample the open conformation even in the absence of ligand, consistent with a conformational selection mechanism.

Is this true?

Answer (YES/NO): NO